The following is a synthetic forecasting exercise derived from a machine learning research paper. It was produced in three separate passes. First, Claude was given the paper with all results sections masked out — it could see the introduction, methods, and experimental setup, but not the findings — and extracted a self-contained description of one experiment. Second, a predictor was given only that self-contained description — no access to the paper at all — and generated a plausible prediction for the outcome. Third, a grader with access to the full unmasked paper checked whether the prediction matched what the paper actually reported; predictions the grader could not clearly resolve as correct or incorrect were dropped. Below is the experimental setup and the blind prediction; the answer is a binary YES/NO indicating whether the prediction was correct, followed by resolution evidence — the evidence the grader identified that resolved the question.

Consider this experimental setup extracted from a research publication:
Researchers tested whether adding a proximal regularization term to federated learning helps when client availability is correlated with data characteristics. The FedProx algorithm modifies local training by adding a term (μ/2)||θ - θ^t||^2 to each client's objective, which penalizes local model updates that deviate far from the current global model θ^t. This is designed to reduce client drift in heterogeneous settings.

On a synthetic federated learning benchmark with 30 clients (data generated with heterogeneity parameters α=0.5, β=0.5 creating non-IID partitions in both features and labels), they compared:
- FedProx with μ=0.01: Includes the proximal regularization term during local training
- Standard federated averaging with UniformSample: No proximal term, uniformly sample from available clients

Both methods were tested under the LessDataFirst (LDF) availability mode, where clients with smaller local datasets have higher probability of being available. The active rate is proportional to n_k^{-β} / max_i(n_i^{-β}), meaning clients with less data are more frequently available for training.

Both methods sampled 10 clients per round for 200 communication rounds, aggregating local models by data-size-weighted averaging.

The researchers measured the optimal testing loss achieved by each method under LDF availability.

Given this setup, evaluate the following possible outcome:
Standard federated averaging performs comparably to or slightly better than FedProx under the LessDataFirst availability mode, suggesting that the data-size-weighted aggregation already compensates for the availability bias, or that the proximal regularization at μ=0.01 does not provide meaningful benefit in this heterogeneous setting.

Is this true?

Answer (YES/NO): NO